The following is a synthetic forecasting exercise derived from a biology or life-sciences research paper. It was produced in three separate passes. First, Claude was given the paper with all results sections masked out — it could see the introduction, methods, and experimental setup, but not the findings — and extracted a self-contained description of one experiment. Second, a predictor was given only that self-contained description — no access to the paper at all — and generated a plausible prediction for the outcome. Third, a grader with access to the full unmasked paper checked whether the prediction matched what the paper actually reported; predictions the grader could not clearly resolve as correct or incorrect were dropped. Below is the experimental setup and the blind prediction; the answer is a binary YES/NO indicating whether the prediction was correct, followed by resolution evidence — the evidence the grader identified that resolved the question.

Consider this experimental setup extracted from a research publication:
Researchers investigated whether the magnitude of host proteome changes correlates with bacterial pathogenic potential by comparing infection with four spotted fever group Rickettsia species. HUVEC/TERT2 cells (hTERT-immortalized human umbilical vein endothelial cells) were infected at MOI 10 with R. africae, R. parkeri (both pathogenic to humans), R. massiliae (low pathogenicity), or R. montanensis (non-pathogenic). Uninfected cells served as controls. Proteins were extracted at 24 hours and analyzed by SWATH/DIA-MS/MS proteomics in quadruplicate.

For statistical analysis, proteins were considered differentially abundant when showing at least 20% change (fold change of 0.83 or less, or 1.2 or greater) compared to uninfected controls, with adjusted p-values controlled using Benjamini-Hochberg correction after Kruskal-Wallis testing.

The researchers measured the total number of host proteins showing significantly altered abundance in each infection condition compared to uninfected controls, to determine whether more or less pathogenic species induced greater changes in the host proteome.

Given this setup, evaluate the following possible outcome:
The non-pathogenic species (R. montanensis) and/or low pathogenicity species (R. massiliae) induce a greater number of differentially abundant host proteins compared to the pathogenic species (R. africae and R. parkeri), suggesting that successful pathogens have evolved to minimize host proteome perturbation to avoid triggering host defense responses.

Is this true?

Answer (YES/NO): NO